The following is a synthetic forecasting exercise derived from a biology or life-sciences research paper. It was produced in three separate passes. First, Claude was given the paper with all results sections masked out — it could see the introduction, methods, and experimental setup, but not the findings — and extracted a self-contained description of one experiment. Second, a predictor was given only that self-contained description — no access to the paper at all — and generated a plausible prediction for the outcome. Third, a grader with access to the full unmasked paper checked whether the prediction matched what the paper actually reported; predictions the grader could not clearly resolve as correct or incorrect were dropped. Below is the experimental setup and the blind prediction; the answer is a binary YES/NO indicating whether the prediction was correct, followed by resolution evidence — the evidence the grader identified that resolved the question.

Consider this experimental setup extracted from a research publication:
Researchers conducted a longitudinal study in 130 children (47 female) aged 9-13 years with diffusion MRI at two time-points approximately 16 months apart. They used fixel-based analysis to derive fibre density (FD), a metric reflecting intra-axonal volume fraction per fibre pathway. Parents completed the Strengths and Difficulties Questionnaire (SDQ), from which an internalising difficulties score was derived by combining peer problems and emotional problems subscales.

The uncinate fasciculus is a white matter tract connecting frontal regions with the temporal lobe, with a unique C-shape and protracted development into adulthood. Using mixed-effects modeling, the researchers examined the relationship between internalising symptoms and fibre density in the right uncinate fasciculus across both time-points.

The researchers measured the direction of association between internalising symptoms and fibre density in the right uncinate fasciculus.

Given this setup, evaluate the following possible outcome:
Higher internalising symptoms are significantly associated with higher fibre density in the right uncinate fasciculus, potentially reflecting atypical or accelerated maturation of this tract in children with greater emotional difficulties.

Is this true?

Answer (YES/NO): NO